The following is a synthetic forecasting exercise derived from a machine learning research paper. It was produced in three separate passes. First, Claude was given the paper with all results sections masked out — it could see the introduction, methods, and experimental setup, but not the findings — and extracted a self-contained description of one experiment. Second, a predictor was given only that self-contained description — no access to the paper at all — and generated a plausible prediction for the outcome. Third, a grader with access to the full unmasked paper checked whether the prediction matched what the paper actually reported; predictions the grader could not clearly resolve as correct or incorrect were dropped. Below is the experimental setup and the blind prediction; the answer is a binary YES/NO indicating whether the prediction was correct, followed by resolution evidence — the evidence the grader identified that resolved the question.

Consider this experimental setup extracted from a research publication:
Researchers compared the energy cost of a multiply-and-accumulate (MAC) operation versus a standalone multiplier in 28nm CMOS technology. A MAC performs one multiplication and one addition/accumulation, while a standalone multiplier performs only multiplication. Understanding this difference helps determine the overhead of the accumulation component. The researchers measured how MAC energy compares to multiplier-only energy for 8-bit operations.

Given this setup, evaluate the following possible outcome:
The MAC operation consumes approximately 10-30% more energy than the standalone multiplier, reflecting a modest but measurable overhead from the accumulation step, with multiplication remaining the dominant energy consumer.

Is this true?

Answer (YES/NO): YES